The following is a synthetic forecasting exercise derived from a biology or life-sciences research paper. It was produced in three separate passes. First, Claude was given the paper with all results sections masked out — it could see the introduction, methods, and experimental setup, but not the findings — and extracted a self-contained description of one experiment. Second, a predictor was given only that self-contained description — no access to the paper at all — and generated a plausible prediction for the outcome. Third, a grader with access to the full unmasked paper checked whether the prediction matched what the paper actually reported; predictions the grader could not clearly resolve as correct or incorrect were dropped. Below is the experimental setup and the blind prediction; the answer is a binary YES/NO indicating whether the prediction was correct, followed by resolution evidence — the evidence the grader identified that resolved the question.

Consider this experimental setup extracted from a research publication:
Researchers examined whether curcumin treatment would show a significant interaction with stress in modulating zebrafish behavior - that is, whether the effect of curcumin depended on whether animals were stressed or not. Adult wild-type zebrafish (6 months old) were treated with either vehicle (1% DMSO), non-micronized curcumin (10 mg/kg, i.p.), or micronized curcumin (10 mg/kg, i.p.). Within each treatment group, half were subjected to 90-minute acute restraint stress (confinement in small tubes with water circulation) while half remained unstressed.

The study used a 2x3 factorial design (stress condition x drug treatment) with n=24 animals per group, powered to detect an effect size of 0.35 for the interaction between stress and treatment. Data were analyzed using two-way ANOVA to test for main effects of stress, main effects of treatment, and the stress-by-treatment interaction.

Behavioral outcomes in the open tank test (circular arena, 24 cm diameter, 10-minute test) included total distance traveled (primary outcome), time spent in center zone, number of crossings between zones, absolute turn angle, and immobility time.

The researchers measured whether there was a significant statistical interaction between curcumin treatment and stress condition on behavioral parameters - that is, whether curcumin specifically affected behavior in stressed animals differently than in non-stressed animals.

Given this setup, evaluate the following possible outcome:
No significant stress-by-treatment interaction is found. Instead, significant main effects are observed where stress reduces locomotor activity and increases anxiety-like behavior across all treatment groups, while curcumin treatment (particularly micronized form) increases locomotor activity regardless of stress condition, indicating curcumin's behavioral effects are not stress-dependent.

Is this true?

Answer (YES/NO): NO